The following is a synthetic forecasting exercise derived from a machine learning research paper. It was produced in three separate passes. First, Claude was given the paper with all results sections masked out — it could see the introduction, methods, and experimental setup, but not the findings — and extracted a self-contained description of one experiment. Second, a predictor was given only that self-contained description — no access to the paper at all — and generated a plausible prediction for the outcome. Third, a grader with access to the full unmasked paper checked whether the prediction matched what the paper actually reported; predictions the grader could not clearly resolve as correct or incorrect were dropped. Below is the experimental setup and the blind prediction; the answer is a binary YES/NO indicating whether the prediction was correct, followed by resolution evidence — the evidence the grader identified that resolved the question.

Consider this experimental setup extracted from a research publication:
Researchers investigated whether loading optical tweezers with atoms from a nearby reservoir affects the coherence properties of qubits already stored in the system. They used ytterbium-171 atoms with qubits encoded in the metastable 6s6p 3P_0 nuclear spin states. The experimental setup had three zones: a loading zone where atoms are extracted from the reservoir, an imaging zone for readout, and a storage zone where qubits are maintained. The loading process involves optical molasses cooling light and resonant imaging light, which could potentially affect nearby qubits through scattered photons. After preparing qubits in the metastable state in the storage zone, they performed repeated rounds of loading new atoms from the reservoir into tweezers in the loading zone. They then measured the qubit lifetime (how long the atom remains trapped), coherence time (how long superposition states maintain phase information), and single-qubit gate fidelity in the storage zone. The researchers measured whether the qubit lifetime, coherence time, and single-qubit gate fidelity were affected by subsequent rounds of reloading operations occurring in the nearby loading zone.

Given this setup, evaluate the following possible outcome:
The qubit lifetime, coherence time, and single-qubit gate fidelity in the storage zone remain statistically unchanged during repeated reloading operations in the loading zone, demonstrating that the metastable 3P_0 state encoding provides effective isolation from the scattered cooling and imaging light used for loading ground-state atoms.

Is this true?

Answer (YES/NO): YES